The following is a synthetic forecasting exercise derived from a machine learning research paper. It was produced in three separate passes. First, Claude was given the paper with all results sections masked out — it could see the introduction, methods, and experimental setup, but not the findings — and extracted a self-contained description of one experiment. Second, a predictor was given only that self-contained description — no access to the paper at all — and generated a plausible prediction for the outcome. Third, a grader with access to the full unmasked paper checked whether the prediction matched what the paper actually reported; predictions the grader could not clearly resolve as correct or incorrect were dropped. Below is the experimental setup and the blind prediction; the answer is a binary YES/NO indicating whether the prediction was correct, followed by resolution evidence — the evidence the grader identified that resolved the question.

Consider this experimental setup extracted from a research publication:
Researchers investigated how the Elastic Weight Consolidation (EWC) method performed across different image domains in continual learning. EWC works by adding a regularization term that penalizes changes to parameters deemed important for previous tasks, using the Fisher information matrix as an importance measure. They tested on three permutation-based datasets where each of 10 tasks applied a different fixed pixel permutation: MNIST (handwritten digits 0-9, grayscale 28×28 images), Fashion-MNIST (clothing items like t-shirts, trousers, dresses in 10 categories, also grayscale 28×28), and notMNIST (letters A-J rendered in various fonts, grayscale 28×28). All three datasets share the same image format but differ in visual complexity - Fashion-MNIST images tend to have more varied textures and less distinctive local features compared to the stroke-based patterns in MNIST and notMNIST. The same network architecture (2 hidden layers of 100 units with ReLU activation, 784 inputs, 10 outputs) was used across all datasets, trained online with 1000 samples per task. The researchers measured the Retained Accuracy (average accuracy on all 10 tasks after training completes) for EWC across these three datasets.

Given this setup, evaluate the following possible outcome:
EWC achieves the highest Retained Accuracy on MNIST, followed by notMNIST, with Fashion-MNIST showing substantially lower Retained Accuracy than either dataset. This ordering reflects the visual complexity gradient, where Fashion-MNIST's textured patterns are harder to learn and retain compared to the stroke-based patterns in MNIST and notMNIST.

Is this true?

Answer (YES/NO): YES